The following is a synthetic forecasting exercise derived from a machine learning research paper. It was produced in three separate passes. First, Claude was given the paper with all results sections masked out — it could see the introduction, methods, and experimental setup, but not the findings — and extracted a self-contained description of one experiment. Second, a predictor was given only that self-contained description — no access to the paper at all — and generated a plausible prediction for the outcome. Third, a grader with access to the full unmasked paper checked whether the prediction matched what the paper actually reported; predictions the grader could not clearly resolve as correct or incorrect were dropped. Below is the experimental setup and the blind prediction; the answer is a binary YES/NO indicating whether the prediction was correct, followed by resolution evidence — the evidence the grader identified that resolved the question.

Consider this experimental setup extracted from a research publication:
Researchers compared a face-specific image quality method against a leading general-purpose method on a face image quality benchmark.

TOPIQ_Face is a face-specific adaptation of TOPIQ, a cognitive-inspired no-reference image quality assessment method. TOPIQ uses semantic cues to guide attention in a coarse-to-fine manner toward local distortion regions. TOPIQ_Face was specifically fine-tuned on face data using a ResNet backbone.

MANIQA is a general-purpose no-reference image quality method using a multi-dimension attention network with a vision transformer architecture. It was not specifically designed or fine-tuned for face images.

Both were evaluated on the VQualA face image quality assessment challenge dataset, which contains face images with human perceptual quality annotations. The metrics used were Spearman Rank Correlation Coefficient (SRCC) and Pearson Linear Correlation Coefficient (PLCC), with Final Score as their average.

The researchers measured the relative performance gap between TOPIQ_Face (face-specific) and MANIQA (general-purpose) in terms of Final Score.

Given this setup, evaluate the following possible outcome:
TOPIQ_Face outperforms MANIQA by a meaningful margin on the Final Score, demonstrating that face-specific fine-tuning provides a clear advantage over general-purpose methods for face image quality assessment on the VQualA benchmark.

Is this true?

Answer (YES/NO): YES